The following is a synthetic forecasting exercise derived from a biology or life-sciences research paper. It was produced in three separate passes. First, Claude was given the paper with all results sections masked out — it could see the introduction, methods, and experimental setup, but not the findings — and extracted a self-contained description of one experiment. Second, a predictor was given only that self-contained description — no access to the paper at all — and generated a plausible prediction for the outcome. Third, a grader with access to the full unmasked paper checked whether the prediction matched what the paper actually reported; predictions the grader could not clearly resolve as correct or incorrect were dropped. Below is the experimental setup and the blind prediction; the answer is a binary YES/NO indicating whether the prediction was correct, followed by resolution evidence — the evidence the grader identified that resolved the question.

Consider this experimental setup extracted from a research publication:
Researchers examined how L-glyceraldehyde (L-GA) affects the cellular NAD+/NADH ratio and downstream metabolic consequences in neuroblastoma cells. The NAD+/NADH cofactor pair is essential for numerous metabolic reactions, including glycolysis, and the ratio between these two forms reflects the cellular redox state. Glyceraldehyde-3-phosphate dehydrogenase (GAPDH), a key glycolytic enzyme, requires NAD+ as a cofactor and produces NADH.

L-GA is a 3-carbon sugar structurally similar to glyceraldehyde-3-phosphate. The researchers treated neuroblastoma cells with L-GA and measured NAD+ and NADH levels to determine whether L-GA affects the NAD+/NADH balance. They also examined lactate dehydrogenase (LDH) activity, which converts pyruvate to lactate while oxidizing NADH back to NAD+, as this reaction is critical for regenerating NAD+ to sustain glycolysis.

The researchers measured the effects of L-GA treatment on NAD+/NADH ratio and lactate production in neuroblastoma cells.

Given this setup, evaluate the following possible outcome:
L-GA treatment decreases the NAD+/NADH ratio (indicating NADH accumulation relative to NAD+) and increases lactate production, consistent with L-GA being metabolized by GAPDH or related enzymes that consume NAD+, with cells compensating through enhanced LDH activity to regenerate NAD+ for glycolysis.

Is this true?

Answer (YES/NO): NO